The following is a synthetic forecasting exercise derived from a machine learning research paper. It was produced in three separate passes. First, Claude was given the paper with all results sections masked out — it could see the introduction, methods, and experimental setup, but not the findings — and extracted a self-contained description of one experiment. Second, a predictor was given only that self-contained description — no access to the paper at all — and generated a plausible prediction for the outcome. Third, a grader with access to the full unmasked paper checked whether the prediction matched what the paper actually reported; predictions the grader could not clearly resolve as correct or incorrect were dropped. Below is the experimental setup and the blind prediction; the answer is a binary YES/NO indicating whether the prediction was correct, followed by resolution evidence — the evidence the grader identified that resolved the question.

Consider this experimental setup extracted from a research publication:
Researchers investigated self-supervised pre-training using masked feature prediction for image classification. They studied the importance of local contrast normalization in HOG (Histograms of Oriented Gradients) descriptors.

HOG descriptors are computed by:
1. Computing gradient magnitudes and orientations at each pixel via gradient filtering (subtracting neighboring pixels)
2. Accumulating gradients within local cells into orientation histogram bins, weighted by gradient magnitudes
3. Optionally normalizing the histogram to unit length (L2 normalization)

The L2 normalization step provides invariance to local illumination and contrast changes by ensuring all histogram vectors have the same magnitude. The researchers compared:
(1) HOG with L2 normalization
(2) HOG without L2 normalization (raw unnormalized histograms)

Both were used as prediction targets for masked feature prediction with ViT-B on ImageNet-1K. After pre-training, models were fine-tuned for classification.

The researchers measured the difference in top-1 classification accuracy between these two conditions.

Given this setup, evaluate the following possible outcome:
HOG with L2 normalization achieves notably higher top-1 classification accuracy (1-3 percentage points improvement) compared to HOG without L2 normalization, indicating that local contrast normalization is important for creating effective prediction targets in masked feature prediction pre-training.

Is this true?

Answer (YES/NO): YES